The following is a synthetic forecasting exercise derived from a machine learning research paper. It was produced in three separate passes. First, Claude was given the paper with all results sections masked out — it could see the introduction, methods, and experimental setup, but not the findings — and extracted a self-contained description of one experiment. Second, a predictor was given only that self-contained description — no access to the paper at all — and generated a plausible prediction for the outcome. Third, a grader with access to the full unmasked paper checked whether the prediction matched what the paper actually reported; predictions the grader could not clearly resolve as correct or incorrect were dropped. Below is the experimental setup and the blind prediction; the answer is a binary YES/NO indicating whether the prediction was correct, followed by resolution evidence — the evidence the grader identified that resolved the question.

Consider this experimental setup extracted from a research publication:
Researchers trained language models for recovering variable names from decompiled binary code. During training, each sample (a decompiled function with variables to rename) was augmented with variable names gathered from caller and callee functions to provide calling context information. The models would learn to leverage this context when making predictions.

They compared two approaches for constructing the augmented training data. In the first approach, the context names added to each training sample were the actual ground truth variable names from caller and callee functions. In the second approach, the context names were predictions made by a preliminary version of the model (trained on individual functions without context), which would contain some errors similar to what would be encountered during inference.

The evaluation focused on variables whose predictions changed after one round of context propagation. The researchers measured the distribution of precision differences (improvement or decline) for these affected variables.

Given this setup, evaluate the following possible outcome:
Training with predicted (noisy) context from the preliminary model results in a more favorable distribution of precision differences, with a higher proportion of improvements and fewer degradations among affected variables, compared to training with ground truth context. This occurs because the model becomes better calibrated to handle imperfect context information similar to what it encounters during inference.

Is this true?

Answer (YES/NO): YES